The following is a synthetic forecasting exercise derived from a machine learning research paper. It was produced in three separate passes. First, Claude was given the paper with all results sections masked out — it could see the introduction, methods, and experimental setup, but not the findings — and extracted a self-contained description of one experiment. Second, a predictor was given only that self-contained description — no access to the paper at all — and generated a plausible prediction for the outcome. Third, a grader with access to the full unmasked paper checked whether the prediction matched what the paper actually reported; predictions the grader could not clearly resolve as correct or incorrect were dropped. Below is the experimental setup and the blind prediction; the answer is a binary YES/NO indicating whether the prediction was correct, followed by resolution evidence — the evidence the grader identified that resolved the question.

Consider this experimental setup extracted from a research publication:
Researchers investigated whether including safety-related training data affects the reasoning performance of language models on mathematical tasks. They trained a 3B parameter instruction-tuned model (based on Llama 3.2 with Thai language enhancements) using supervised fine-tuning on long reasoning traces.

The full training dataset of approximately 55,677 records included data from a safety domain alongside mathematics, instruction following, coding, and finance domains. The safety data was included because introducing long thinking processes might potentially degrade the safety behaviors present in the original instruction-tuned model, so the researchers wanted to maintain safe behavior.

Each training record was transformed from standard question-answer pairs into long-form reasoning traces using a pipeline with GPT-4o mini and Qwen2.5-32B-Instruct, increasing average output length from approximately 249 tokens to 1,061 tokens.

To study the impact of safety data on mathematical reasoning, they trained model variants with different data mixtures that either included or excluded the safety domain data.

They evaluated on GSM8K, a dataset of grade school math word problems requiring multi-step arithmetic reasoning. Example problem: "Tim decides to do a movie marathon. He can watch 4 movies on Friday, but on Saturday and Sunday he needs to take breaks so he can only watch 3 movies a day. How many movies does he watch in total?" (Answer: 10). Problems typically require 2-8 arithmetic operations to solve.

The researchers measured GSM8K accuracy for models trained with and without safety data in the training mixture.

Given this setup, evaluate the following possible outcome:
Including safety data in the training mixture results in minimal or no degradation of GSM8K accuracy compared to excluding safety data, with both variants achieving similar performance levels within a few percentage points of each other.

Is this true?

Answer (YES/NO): NO